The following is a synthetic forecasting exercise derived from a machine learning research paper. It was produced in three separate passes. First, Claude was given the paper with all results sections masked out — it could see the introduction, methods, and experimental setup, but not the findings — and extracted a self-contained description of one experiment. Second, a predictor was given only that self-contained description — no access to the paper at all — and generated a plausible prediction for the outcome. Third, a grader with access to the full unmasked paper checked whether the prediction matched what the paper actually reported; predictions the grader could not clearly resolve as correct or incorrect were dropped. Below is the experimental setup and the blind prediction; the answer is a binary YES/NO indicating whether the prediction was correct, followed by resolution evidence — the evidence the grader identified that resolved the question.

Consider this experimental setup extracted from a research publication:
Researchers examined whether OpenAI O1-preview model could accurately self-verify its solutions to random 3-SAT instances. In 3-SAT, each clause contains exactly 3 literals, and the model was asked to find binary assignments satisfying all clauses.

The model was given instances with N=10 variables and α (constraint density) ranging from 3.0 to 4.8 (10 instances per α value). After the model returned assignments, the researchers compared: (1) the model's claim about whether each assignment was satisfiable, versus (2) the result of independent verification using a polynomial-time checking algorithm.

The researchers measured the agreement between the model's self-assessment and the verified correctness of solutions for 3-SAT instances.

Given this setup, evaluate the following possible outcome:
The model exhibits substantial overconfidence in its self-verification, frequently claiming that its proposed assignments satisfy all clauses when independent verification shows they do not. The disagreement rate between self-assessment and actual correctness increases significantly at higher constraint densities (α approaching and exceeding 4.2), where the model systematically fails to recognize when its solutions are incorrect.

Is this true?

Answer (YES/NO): YES